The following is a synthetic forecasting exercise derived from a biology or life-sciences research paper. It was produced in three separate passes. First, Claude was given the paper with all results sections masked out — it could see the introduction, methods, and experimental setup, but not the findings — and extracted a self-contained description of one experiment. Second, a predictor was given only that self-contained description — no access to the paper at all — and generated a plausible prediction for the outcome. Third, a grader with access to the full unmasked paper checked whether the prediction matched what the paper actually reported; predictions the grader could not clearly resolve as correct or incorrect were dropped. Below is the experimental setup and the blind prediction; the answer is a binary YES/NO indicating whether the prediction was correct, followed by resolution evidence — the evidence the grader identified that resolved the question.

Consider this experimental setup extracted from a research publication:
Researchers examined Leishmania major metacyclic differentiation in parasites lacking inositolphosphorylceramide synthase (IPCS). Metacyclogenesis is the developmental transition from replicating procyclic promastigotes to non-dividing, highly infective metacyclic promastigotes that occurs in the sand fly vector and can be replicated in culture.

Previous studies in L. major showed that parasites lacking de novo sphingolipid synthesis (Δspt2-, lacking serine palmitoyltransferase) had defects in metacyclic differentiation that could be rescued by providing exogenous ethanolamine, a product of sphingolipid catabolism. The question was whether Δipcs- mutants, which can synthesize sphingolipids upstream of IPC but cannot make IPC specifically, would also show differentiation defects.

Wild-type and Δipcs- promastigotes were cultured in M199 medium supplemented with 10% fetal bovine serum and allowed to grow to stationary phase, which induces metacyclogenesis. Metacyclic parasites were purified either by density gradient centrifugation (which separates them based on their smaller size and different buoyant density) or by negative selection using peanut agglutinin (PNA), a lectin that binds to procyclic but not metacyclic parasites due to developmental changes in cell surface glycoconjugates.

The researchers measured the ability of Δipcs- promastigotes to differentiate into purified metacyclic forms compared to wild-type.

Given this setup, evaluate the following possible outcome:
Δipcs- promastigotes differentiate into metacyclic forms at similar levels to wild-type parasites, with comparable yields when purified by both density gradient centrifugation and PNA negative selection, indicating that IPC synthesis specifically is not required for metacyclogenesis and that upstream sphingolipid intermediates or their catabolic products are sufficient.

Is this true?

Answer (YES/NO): NO